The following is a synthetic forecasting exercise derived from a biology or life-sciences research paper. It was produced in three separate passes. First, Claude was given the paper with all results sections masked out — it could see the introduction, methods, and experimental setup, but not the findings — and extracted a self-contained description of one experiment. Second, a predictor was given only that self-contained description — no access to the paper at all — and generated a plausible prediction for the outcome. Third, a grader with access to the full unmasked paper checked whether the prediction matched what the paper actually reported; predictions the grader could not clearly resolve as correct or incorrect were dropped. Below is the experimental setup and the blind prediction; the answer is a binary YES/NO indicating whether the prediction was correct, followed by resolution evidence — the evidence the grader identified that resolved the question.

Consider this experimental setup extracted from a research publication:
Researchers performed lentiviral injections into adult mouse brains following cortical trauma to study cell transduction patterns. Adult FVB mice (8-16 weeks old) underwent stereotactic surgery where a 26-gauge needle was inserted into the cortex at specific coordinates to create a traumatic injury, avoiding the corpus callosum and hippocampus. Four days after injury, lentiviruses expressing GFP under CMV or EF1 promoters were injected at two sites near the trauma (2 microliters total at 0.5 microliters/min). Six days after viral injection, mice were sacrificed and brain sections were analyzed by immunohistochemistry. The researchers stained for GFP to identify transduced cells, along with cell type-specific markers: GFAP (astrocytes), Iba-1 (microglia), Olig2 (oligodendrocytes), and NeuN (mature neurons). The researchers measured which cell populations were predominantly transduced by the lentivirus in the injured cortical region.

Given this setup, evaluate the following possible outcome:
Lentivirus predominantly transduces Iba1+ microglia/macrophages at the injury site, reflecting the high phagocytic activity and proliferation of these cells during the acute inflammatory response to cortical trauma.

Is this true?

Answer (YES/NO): NO